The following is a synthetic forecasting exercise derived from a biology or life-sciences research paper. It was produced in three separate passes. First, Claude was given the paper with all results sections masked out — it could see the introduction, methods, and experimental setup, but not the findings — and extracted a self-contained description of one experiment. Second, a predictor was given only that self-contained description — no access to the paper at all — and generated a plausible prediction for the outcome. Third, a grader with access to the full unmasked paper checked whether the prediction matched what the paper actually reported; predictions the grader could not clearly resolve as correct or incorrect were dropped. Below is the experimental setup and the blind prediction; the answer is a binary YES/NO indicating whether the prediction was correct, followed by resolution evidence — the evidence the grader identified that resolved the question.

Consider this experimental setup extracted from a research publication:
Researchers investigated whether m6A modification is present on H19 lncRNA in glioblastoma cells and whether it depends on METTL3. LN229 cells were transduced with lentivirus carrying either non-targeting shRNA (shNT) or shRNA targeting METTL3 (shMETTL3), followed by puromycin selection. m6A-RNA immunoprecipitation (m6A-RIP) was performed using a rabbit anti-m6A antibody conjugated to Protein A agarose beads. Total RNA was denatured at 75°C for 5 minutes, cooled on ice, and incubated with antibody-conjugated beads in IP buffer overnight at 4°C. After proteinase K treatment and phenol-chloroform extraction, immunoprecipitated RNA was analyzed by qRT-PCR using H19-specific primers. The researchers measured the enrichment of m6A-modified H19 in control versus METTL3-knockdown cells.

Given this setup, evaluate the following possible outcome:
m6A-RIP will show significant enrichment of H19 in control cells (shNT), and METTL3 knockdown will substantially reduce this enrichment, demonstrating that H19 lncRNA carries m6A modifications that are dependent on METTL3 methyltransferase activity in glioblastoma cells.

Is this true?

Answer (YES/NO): YES